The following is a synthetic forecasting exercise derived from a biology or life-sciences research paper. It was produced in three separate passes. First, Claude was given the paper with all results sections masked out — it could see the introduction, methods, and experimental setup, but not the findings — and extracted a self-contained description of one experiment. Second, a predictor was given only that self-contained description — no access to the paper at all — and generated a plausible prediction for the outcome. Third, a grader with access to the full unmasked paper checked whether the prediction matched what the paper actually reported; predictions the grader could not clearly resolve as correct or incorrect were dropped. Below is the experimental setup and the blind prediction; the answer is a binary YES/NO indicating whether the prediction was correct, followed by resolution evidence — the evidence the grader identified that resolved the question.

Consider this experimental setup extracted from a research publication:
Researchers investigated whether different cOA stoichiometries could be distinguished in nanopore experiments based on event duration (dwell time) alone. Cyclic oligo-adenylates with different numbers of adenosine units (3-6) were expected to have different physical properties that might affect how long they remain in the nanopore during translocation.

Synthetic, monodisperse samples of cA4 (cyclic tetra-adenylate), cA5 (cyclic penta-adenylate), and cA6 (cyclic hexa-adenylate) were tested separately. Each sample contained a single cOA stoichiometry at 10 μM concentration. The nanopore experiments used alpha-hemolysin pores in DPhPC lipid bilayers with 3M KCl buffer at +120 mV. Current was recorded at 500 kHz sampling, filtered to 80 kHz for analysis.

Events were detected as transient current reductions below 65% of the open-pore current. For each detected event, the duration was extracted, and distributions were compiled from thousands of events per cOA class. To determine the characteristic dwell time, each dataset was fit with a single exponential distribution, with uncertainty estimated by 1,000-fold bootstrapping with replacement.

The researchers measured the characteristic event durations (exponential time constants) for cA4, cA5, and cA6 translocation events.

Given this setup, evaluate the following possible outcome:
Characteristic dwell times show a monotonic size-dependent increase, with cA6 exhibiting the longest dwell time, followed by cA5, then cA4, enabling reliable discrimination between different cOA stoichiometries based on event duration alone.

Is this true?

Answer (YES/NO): NO